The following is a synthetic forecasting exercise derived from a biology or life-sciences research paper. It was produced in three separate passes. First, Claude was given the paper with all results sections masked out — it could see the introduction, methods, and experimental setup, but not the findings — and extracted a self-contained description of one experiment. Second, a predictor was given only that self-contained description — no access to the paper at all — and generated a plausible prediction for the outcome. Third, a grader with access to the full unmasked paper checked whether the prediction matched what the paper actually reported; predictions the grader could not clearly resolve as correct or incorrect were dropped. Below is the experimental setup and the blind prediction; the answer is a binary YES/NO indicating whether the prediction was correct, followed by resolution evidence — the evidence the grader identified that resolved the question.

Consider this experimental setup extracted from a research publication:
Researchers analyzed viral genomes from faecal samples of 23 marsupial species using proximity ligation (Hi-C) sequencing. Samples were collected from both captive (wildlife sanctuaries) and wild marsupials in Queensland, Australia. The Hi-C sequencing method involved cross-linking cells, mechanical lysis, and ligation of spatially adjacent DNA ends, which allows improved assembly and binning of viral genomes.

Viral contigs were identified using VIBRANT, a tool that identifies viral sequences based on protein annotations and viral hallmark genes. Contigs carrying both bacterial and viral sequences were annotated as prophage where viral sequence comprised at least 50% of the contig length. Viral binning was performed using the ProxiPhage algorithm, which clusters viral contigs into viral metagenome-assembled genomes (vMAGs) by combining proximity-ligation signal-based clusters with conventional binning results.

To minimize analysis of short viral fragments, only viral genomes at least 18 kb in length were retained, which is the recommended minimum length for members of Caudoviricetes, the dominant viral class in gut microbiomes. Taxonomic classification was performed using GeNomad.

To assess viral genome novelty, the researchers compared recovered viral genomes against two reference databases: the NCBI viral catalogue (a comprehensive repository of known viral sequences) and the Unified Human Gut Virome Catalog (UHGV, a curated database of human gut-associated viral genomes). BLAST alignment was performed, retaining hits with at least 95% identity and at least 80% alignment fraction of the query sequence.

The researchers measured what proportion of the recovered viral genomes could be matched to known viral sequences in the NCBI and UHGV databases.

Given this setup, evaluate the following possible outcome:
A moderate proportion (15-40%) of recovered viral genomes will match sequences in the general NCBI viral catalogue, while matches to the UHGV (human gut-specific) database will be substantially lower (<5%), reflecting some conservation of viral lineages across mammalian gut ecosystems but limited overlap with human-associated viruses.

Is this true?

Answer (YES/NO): NO